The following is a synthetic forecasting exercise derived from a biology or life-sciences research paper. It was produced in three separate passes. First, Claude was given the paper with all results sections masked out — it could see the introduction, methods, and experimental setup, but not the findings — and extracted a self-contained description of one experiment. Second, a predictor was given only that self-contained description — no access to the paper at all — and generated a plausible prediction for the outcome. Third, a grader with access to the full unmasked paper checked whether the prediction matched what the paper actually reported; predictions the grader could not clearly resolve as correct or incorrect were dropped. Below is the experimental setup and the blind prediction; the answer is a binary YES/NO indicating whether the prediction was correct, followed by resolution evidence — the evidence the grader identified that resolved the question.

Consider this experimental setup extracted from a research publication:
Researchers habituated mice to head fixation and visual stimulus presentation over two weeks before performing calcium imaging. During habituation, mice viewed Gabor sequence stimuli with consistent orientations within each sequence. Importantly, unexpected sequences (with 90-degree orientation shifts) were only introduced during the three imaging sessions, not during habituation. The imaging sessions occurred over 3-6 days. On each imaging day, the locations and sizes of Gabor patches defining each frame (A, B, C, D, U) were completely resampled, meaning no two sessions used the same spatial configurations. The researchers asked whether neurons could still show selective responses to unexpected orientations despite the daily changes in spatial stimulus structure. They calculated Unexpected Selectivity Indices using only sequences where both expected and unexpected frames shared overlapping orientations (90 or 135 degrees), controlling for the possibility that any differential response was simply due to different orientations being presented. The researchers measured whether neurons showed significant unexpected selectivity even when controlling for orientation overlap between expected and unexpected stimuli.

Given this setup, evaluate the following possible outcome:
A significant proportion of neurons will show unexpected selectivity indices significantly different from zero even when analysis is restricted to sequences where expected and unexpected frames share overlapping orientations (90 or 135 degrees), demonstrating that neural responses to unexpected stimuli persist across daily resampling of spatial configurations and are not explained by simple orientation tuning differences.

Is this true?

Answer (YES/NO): YES